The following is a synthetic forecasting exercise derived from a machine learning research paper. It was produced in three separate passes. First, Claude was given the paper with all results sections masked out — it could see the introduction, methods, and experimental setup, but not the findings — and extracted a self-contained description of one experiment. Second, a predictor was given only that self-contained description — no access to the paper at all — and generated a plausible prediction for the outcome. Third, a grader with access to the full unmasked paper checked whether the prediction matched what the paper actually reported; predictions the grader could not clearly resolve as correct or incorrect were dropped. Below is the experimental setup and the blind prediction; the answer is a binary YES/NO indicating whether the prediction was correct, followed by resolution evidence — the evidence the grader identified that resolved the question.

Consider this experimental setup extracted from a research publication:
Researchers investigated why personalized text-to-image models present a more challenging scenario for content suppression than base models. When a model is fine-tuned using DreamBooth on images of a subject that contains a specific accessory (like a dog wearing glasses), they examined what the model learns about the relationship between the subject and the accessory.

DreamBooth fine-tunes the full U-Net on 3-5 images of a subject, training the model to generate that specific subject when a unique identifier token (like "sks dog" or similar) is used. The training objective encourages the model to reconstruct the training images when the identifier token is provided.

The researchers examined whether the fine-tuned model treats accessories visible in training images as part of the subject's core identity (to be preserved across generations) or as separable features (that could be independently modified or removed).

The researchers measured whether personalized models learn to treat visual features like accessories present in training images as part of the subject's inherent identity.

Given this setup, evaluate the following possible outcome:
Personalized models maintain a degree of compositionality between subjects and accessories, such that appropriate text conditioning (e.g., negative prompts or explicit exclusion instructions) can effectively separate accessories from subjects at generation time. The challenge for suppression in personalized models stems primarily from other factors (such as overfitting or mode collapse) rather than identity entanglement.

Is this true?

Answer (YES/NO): NO